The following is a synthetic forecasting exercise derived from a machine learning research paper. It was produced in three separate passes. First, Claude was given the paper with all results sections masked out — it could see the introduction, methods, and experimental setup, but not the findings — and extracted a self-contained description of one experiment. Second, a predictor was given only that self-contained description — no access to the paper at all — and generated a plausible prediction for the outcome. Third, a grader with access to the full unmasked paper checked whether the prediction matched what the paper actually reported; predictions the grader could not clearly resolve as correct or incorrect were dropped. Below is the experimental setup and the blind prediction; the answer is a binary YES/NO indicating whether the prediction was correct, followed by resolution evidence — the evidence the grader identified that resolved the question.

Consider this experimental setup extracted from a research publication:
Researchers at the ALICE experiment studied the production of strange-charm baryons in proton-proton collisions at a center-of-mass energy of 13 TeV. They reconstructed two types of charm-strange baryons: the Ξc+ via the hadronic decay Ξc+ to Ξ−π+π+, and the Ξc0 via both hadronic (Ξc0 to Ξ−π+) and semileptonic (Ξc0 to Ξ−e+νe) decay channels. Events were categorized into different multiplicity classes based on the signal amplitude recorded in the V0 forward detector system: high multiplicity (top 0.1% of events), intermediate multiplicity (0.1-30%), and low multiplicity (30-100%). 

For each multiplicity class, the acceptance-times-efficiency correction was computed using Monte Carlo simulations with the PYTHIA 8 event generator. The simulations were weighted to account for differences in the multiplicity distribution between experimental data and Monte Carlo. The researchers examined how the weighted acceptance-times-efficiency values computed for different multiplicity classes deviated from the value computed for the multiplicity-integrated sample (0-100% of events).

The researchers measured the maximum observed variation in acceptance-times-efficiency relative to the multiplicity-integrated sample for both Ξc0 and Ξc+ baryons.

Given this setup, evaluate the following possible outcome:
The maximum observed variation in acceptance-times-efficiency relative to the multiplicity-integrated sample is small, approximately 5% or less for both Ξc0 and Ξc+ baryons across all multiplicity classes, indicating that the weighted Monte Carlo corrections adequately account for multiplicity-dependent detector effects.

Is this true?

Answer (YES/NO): NO